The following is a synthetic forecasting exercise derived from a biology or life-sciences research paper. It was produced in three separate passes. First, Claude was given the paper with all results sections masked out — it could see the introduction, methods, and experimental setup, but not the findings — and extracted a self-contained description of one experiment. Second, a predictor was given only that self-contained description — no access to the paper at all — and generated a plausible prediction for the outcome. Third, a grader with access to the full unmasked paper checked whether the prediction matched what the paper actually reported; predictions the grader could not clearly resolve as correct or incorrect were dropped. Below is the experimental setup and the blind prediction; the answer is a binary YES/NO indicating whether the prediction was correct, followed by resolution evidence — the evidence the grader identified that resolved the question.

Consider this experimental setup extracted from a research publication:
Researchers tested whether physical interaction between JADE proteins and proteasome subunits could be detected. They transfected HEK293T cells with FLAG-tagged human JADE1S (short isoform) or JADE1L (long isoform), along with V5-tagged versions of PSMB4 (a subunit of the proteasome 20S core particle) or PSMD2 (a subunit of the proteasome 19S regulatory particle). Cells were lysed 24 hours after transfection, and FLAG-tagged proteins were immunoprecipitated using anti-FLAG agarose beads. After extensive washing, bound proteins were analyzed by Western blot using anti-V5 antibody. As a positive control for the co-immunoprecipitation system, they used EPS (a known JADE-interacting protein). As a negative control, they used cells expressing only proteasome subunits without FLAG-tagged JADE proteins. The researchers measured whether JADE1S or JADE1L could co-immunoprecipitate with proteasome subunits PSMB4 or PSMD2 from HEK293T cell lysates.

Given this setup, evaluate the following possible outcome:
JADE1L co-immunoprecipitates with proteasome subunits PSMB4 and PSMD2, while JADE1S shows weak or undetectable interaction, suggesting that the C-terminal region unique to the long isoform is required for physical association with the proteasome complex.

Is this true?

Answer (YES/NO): NO